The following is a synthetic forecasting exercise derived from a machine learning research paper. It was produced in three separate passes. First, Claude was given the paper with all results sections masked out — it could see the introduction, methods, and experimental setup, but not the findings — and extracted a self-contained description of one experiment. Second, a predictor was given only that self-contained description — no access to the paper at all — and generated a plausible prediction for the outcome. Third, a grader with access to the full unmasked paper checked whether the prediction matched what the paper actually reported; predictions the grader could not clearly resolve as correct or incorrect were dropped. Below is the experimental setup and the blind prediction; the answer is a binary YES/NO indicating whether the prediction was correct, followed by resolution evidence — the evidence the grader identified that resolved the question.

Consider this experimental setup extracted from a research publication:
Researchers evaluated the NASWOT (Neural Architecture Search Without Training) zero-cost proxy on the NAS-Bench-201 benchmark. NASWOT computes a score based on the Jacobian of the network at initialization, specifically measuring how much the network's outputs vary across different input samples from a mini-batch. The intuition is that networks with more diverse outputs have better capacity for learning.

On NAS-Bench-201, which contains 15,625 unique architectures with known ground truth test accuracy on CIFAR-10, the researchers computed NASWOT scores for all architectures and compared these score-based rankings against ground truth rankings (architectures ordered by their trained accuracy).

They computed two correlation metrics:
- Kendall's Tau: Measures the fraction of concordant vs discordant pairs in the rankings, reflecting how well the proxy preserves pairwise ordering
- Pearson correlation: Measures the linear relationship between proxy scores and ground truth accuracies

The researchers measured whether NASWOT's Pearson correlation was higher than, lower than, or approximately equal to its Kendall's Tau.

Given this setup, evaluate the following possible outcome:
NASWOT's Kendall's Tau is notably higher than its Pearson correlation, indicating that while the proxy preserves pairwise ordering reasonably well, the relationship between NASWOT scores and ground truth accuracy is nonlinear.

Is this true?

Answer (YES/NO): NO